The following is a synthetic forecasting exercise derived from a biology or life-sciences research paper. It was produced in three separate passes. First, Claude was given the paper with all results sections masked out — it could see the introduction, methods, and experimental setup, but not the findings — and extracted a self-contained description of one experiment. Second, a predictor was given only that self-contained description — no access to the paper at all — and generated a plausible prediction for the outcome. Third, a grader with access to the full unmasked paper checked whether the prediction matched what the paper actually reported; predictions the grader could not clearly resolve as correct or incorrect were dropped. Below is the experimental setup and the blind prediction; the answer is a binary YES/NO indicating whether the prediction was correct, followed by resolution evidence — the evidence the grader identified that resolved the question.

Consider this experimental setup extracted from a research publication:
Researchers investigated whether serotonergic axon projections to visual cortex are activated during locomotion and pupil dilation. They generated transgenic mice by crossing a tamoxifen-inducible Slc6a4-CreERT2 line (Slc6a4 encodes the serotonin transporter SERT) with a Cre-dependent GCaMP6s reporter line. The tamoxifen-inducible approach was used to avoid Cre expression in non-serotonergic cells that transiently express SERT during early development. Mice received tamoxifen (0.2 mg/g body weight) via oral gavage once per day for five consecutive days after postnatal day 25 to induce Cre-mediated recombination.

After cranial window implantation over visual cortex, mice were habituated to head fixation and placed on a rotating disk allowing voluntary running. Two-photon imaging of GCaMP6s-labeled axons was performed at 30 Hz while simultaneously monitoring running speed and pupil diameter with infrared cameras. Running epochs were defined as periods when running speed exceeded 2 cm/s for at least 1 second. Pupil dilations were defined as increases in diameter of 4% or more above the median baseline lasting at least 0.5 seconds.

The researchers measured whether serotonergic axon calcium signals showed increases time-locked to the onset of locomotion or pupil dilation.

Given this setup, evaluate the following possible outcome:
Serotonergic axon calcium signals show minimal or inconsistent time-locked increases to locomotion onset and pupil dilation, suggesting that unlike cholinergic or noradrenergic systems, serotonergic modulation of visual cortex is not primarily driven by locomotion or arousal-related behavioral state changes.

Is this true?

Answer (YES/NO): YES